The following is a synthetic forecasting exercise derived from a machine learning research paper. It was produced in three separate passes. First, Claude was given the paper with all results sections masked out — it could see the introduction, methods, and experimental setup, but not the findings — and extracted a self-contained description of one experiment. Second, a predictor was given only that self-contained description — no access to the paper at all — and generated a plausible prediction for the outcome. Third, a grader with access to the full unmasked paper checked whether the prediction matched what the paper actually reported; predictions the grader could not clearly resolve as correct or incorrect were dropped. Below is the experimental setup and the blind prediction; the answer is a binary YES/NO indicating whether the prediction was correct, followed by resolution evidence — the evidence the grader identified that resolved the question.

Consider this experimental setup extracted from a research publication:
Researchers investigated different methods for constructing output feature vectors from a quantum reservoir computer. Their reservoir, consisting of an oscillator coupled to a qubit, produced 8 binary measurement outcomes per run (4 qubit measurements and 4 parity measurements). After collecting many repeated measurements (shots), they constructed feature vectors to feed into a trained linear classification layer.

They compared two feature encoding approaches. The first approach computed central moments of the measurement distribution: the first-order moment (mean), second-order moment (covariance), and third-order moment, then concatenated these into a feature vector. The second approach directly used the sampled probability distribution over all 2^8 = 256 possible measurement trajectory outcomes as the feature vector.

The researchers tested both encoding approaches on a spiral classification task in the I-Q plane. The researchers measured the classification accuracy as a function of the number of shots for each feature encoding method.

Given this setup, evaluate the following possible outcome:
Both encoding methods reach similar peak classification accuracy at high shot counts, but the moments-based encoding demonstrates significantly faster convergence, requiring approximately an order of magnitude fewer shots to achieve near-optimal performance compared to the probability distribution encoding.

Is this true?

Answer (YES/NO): NO